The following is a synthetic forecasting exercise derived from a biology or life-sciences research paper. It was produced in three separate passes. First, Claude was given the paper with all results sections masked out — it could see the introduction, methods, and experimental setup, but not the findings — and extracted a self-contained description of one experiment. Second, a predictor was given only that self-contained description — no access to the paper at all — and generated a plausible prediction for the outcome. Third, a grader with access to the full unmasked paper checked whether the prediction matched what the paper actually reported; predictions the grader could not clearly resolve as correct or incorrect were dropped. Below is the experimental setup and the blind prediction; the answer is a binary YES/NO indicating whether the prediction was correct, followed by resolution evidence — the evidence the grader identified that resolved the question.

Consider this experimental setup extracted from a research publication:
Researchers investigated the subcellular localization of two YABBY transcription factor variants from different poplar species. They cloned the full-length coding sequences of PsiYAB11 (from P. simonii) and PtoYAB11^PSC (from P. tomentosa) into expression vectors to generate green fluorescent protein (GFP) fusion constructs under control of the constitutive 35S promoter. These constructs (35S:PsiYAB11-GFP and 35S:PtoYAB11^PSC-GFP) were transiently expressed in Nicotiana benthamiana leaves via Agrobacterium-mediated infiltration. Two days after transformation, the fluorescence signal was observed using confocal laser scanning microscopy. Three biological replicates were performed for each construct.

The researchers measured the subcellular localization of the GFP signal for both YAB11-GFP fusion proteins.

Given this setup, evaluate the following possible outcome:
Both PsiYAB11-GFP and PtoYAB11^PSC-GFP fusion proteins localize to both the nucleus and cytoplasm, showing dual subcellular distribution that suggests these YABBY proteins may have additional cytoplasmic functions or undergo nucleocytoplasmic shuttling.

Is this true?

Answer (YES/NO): NO